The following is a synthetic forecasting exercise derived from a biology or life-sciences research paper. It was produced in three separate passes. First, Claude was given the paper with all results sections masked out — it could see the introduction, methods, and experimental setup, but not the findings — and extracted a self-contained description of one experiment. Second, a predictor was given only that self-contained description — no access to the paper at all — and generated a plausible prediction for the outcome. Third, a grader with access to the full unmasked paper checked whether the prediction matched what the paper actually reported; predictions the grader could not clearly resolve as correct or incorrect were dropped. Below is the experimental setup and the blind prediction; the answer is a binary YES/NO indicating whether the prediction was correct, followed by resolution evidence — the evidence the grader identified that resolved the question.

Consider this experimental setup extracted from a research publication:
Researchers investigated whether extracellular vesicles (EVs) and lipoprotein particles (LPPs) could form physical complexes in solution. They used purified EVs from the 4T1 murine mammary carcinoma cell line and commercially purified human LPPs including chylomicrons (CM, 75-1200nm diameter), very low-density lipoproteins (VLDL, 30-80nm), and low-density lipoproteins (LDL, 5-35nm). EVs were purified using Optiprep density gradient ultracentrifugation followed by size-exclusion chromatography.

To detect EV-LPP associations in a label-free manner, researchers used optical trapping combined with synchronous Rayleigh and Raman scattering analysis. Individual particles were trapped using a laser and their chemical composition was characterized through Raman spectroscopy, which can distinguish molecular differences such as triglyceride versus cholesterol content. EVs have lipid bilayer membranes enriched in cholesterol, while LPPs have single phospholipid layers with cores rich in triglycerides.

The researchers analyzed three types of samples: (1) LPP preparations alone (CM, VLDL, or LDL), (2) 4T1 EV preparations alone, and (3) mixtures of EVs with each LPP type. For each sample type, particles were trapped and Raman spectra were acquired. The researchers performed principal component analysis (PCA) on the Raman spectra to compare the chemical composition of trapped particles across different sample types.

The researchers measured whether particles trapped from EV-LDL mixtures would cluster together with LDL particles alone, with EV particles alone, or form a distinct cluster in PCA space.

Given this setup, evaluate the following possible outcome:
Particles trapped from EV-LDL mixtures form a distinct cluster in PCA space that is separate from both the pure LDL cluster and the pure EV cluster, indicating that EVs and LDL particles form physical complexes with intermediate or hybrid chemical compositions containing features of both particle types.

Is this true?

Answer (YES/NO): YES